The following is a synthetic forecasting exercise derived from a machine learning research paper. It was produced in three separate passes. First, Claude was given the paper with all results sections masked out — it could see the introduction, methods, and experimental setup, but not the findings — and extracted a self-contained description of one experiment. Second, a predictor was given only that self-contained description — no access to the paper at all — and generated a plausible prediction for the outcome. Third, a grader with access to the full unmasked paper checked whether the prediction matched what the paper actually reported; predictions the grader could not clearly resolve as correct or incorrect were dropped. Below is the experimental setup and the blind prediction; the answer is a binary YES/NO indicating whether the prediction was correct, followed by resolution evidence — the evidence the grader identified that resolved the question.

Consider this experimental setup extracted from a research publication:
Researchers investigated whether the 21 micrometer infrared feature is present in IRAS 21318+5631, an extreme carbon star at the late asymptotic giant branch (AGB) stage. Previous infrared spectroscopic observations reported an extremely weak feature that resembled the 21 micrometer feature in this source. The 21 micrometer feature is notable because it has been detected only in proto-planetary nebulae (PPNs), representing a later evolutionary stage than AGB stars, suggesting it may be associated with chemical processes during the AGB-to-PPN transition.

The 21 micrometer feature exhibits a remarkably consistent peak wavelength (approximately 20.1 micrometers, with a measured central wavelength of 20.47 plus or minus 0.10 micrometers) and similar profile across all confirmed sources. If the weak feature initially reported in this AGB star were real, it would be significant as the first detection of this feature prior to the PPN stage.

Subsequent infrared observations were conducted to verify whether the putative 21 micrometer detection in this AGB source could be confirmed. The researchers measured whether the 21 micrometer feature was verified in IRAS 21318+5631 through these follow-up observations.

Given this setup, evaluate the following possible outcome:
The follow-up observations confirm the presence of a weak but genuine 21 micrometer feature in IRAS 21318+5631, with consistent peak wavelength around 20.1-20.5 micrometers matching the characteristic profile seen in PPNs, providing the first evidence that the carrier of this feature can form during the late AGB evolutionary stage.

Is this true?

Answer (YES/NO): NO